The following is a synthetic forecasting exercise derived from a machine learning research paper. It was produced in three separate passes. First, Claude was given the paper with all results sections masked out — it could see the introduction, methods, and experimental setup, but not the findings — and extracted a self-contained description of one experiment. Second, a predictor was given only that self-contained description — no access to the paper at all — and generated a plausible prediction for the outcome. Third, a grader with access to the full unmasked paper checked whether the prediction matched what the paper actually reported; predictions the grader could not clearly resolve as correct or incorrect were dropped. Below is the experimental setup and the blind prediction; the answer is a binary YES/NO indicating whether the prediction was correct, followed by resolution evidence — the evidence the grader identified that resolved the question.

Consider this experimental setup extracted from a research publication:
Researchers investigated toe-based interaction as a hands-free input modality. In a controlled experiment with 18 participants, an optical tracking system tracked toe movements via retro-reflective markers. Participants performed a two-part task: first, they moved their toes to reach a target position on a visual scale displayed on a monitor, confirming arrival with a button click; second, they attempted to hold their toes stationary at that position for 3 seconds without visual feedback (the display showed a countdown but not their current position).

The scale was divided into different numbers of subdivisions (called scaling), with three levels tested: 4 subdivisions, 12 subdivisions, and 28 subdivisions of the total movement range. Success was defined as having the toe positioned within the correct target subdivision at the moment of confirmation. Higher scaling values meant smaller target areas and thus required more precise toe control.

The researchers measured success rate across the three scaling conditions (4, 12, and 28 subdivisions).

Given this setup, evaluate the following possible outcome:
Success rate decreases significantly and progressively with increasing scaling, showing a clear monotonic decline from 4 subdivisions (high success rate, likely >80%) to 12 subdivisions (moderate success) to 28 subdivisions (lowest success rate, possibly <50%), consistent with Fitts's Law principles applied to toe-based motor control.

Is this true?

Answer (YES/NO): NO